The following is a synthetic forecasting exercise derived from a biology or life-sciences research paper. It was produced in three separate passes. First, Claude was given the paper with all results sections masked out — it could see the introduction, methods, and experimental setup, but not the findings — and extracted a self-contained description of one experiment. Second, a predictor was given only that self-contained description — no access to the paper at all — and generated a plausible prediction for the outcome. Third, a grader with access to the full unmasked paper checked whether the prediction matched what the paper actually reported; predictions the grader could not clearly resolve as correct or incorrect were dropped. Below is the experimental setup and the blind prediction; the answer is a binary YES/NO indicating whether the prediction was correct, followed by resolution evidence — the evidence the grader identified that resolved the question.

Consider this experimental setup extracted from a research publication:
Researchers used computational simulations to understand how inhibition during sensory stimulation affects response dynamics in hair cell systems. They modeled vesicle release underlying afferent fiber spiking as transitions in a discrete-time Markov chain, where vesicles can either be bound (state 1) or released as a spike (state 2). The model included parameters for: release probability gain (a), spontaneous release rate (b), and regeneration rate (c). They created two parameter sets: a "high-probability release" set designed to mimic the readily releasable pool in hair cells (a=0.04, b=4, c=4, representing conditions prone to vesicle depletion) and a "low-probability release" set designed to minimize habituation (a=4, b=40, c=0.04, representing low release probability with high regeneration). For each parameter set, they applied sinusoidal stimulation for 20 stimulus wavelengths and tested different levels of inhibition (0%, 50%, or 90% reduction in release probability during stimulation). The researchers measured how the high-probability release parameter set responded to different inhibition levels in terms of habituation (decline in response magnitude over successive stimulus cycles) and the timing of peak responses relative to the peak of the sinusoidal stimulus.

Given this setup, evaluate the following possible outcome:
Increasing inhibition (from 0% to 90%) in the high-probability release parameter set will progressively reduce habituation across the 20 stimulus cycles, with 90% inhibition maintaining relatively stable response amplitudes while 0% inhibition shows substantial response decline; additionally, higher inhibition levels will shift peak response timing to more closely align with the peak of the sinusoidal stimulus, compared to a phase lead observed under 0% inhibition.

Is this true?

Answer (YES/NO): NO